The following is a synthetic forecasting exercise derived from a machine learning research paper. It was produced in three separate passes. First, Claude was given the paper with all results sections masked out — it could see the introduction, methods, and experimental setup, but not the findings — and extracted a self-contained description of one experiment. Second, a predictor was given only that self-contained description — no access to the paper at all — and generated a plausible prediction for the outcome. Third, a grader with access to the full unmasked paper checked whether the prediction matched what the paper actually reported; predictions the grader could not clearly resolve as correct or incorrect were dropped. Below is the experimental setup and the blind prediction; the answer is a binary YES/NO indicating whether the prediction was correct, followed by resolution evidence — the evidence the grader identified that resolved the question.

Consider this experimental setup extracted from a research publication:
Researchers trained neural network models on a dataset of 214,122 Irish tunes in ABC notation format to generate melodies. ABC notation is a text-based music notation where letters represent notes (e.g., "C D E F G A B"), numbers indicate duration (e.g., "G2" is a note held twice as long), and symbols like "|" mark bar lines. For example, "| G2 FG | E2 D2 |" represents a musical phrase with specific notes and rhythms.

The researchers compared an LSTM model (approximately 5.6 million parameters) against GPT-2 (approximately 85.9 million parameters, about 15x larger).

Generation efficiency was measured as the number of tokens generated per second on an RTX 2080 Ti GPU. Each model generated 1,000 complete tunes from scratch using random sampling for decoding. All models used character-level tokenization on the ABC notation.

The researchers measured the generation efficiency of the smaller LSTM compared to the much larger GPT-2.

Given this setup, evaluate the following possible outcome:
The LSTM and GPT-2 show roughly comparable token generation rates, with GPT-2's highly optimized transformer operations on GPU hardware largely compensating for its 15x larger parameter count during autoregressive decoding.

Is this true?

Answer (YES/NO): NO